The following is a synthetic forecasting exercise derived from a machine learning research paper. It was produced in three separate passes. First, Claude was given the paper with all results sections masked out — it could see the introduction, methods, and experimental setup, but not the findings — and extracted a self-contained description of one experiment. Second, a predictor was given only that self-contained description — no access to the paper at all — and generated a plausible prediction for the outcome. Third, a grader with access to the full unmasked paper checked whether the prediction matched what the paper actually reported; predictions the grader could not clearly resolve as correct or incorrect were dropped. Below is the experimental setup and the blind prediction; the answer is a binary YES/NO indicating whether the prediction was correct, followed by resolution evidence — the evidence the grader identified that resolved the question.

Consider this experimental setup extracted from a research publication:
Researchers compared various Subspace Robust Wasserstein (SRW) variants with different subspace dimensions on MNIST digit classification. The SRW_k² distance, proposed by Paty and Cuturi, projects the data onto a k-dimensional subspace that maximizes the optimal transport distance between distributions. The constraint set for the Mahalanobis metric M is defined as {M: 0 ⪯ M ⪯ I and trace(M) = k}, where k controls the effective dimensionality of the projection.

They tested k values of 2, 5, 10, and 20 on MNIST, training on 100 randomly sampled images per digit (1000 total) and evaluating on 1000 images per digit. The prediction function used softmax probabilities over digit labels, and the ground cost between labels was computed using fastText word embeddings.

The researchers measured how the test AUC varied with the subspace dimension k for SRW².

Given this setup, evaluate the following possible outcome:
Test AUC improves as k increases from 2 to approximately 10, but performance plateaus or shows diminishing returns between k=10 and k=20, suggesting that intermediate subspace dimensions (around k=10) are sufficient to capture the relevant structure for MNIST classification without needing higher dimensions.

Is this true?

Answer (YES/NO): NO